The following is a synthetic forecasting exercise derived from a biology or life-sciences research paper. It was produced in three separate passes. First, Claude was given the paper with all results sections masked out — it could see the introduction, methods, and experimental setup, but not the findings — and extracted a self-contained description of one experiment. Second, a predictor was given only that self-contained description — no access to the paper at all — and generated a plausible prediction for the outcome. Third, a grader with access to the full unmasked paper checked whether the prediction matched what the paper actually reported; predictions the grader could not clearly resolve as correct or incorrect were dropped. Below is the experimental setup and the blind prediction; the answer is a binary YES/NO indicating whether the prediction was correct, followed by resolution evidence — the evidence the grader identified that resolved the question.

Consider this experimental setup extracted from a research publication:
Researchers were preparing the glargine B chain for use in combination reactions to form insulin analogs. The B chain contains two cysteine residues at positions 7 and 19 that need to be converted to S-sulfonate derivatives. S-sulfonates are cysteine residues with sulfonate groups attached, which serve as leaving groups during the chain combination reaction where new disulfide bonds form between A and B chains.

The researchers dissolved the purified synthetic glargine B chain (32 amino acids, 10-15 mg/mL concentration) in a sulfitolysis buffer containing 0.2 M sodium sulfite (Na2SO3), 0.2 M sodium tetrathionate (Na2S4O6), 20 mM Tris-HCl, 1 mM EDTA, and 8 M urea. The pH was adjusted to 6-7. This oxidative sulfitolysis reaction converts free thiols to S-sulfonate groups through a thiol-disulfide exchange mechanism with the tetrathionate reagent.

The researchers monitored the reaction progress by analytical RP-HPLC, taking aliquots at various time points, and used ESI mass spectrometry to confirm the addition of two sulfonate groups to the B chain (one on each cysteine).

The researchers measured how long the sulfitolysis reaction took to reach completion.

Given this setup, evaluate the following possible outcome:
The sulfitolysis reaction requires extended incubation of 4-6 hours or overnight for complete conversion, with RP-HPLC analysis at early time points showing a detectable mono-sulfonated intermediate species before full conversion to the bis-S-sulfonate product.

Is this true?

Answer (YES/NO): NO